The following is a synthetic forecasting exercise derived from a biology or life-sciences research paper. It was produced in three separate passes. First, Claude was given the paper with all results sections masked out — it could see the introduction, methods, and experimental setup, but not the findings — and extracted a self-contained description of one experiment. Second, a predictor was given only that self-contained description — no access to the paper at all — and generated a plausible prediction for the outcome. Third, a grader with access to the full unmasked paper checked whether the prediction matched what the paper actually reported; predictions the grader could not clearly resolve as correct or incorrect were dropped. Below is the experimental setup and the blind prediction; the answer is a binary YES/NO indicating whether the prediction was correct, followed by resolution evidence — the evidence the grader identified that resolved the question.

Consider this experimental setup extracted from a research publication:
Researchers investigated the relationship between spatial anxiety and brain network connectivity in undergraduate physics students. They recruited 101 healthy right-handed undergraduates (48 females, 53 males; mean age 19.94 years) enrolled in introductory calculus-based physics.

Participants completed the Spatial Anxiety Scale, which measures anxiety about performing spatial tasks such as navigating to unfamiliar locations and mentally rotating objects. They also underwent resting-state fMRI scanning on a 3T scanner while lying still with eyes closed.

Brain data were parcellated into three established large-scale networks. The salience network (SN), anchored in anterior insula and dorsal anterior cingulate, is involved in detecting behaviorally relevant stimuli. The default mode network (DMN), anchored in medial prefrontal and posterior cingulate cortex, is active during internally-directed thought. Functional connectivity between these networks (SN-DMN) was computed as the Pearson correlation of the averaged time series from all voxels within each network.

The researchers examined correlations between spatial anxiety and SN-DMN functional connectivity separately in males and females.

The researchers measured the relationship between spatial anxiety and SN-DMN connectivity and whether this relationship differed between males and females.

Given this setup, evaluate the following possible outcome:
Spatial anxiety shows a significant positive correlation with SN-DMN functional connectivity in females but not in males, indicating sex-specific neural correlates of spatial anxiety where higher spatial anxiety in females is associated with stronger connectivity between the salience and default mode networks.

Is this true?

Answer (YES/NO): NO